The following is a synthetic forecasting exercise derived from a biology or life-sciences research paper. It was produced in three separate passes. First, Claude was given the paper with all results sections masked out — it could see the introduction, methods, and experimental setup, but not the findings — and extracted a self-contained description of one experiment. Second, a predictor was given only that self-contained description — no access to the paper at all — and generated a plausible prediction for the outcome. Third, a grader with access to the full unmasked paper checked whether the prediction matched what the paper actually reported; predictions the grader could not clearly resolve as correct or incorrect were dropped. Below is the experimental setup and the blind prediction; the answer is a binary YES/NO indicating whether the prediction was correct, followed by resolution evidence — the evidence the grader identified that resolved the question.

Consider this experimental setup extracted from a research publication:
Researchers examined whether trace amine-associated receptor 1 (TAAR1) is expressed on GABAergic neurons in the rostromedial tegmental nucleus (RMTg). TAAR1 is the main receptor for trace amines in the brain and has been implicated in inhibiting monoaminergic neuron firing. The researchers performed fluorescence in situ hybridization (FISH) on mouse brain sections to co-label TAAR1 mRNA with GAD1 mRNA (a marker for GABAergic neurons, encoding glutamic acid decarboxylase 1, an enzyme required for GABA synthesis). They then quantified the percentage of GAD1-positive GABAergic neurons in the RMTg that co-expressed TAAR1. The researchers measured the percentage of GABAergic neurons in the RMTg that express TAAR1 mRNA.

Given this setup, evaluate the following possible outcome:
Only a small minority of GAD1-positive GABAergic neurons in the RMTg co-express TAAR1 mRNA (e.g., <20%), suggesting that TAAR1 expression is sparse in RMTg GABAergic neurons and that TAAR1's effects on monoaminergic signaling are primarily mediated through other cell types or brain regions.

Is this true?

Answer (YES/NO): NO